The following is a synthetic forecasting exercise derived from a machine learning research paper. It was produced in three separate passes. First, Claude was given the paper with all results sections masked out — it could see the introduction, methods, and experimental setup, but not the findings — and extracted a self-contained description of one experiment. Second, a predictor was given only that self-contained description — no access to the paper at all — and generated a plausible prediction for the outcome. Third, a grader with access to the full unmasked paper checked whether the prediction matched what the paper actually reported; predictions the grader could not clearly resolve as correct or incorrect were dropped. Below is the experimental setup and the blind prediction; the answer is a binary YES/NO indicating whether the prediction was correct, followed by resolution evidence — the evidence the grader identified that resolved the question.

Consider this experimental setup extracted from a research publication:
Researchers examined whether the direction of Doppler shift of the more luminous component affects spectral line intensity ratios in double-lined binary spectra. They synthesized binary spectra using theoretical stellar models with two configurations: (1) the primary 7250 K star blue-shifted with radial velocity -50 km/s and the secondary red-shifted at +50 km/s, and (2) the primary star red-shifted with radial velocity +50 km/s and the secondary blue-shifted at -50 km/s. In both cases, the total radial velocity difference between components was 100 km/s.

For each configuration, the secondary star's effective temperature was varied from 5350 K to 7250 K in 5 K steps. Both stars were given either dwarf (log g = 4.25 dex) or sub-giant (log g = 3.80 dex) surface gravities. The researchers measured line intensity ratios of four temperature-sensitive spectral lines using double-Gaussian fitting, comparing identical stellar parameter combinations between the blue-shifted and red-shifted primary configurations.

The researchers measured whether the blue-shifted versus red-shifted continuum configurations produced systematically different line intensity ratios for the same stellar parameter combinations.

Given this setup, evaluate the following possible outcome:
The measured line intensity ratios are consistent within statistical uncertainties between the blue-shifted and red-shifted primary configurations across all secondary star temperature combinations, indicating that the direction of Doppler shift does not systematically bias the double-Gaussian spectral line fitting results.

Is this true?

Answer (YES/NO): YES